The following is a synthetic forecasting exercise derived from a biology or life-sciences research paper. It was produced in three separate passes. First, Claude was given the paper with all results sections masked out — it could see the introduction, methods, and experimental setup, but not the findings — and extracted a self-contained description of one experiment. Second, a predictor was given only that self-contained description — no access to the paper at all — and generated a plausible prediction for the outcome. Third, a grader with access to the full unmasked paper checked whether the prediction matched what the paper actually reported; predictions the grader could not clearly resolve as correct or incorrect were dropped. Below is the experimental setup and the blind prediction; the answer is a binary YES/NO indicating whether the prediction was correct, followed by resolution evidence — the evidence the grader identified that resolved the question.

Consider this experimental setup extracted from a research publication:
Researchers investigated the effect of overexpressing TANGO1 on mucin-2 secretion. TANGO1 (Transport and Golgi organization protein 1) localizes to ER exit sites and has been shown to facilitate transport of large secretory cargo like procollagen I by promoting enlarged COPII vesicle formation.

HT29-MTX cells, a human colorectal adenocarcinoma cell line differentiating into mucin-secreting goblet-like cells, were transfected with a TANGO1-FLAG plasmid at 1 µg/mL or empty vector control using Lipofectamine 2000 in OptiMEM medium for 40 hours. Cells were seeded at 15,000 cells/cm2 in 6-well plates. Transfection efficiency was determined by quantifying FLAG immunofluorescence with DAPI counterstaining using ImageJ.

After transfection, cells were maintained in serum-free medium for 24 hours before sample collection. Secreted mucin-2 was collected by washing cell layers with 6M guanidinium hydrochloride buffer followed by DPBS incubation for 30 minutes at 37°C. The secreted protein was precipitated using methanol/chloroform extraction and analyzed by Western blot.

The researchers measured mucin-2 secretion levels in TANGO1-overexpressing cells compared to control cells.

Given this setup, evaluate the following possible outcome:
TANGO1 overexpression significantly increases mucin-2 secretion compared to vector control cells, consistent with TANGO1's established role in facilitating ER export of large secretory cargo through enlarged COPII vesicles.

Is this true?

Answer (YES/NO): NO